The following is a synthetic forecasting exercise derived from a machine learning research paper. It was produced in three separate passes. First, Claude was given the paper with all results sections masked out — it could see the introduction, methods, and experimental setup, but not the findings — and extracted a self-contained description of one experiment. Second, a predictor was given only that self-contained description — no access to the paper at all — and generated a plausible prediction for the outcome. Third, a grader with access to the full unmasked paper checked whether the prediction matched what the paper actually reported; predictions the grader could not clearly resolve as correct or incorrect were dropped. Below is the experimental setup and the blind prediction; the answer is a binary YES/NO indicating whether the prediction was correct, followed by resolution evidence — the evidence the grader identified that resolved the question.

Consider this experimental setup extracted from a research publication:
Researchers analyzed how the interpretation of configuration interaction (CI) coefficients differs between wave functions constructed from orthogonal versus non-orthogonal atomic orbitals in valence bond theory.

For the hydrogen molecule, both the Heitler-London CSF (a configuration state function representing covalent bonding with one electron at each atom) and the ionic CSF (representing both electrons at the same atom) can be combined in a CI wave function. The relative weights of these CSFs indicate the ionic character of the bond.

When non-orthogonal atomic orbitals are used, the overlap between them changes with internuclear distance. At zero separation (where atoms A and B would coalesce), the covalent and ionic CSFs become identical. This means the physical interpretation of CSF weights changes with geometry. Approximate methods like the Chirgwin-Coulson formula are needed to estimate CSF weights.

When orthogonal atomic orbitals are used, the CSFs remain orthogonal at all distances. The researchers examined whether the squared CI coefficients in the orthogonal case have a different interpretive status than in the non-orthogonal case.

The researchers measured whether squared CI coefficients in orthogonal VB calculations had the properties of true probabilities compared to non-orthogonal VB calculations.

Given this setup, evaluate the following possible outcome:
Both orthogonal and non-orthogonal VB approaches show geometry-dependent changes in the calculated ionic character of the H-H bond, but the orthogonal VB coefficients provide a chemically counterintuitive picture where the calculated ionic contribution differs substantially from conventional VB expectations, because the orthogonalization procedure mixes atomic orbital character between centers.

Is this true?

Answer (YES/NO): NO